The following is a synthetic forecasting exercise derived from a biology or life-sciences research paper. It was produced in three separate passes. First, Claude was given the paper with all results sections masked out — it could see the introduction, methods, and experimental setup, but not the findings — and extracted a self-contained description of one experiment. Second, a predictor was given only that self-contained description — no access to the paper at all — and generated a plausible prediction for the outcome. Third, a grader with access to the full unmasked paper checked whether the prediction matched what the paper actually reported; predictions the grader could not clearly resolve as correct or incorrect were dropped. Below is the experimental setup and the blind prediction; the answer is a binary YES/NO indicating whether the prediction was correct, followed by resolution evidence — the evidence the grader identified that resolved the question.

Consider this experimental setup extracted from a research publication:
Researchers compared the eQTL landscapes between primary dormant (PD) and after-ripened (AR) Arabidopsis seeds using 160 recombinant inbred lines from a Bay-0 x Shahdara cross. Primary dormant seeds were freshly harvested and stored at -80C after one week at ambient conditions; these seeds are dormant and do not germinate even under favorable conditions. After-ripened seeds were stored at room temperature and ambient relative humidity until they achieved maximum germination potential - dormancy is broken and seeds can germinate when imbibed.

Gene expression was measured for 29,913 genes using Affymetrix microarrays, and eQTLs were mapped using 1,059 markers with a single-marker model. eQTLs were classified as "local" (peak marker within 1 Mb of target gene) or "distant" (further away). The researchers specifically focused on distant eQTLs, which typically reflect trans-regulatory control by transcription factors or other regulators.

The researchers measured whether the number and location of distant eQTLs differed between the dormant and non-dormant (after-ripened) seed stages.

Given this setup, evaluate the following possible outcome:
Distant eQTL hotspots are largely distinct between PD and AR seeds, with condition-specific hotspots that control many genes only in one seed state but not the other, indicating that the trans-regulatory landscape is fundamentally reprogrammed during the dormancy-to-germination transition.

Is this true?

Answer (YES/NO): YES